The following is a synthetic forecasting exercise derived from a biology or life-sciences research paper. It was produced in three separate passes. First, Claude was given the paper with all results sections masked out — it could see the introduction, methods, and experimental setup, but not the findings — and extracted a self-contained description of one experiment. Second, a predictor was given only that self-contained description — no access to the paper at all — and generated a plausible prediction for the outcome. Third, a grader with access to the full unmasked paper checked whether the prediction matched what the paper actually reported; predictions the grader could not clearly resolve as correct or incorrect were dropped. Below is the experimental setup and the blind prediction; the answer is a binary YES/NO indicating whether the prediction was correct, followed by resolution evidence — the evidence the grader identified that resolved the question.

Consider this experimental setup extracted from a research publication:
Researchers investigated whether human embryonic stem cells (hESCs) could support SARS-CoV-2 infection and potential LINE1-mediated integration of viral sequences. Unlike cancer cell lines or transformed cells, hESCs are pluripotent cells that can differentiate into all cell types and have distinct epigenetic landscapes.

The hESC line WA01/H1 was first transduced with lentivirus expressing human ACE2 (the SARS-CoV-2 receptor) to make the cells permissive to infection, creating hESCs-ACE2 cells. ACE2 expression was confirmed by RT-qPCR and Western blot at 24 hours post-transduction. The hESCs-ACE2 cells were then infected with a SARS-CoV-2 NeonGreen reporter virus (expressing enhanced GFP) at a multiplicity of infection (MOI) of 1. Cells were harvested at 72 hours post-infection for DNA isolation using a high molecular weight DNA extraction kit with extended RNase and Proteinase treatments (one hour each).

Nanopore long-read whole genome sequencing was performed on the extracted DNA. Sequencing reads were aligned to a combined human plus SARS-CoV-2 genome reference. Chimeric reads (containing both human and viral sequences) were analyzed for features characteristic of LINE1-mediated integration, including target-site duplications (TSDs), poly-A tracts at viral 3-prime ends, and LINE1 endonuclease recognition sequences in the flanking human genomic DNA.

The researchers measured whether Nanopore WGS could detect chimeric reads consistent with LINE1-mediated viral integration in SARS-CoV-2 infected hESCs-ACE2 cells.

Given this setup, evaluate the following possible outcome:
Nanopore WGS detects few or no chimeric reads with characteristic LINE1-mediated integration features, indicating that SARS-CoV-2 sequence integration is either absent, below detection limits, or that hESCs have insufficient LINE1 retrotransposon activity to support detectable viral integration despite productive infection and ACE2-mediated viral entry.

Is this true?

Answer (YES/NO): YES